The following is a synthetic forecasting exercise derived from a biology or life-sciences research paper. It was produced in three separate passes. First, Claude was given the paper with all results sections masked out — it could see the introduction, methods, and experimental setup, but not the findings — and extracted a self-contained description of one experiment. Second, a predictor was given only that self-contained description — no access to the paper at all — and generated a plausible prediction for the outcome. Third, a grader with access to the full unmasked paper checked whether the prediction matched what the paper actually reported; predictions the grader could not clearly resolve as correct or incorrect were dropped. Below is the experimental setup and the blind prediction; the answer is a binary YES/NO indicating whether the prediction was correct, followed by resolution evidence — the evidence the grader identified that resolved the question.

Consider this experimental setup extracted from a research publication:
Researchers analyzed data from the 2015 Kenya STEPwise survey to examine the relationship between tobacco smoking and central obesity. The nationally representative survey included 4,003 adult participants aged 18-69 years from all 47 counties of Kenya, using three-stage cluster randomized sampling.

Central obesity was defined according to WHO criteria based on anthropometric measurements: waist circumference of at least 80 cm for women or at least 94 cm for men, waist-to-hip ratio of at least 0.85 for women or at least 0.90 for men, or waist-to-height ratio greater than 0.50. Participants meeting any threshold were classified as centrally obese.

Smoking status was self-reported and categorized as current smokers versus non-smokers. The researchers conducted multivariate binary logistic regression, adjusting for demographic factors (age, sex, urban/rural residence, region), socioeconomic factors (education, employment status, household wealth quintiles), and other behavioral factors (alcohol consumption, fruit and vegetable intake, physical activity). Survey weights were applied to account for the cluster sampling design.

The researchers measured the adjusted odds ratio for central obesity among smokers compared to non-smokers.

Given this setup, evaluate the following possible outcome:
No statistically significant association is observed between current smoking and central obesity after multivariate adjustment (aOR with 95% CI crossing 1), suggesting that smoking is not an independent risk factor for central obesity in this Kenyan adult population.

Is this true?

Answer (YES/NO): NO